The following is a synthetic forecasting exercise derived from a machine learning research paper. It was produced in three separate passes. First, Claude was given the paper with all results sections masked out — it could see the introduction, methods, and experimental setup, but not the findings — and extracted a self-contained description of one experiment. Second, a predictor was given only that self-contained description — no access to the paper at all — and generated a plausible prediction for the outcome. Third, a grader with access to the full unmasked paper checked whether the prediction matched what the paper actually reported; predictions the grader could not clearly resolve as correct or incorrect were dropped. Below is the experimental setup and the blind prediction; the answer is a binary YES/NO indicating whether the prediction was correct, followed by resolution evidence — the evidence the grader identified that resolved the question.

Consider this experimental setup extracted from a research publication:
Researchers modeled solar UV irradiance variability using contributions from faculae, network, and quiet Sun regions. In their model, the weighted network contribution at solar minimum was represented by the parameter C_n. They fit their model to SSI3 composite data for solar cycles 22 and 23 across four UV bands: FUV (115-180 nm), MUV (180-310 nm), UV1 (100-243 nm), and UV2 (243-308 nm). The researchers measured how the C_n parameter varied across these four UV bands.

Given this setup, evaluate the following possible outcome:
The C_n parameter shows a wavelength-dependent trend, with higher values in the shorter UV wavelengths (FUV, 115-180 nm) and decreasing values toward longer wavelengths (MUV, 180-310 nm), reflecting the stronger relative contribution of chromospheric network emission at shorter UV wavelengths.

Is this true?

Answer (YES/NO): NO